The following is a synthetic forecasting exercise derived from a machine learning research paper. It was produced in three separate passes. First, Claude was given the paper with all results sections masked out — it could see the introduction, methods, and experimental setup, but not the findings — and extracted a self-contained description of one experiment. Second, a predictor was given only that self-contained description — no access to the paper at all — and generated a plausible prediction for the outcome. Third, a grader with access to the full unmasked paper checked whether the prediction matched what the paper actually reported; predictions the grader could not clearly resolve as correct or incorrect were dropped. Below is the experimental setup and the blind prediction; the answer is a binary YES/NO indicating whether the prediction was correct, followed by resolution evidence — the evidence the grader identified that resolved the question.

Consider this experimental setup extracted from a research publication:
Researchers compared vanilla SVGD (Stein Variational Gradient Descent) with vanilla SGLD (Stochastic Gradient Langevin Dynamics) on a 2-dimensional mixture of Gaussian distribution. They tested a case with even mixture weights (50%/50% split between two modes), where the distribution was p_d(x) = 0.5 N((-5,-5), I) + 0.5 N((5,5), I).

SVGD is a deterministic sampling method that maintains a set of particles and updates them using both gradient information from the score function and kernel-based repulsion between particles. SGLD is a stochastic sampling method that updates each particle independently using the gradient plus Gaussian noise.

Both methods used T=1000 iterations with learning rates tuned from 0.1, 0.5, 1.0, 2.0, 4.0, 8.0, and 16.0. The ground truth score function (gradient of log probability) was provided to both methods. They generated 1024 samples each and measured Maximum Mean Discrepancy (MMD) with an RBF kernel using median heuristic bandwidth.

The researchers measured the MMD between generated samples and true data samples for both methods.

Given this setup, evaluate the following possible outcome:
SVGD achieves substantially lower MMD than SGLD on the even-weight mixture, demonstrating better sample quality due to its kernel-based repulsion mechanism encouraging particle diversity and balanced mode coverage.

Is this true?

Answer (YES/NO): NO